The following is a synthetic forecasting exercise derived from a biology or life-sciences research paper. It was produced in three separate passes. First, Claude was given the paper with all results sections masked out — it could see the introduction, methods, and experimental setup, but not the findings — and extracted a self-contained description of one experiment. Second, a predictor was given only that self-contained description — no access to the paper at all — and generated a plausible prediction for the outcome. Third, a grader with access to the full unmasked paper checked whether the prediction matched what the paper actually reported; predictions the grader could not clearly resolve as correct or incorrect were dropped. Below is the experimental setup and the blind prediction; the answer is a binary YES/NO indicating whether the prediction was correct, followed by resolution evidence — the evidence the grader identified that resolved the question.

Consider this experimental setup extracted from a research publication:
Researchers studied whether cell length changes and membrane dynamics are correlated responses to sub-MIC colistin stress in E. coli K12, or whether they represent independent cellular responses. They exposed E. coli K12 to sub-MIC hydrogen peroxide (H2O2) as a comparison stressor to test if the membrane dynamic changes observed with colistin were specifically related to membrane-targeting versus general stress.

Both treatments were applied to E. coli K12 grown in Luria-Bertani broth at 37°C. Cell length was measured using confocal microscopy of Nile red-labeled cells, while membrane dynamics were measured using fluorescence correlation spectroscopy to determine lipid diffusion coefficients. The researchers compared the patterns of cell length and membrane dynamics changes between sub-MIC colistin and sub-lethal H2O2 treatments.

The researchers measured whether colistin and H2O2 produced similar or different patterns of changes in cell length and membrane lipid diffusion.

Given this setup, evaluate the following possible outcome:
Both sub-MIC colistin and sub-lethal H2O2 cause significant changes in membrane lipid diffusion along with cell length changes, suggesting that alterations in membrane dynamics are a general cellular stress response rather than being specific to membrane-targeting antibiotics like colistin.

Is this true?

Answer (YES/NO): NO